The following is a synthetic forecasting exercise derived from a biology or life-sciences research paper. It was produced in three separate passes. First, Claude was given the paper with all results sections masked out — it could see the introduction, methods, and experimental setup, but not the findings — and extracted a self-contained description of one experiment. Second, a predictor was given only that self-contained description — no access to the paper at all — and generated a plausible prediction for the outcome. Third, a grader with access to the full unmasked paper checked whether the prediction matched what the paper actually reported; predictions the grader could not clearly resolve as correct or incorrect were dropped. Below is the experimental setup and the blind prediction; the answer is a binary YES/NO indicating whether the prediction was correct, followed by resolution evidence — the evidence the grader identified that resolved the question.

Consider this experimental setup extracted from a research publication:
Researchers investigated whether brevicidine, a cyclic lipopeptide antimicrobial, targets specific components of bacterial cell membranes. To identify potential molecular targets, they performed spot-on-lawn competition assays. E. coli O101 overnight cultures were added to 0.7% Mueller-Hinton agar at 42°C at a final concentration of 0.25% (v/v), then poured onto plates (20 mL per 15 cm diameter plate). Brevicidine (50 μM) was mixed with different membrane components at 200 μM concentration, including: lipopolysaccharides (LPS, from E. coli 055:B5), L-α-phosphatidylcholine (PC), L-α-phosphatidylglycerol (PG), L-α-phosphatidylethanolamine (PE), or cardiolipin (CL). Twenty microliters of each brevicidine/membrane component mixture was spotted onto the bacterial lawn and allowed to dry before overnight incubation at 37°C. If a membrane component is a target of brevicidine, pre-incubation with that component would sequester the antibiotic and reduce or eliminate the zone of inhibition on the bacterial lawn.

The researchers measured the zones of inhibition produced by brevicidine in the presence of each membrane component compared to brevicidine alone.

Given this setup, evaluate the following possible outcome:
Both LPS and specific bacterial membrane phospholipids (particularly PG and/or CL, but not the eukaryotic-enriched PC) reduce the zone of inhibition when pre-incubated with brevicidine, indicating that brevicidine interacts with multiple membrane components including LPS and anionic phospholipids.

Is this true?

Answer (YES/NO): YES